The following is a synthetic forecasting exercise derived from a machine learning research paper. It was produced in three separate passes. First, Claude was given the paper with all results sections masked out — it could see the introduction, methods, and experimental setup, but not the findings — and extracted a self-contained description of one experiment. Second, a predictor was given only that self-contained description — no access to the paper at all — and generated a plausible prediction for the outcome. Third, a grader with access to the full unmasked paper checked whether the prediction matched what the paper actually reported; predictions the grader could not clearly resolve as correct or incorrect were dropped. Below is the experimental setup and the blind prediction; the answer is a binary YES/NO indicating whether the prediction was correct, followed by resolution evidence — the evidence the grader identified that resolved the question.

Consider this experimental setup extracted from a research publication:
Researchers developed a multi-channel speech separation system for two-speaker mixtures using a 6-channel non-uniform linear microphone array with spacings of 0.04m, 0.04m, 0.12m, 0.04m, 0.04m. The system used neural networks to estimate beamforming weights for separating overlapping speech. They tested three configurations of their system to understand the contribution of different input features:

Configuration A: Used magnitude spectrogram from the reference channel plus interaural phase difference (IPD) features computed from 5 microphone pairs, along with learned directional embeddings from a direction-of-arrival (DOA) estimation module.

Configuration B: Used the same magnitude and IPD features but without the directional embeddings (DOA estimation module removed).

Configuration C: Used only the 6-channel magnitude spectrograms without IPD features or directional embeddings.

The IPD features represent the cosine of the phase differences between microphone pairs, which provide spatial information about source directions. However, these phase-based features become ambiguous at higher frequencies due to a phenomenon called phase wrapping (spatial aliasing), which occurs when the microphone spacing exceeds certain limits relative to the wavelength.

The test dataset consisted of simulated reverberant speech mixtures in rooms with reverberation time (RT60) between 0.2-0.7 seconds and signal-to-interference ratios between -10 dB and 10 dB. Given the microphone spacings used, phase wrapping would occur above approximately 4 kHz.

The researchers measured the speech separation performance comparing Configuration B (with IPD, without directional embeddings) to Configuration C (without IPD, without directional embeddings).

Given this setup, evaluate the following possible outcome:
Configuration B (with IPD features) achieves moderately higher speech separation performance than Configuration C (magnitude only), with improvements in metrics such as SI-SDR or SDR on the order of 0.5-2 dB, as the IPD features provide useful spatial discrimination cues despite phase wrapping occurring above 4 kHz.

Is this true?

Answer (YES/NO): YES